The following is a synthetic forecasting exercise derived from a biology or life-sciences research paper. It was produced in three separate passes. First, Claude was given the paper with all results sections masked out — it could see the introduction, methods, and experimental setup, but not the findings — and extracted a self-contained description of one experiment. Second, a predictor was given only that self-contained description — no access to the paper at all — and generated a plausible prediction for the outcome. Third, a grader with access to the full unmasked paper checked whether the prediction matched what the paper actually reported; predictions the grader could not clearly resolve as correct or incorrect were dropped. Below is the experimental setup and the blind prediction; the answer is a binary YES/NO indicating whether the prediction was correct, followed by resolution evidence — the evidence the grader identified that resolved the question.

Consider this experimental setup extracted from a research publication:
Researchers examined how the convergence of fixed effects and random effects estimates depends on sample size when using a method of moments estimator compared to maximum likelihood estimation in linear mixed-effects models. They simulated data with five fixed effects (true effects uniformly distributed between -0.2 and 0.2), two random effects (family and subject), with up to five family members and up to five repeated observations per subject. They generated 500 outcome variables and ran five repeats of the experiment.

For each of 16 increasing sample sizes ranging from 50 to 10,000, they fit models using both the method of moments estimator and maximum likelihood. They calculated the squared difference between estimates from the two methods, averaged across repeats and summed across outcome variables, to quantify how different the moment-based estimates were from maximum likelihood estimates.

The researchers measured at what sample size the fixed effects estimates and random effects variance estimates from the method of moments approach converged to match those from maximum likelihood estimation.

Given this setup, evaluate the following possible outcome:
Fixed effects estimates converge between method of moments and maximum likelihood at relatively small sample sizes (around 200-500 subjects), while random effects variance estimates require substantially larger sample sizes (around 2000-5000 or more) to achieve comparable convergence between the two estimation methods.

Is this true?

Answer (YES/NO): YES